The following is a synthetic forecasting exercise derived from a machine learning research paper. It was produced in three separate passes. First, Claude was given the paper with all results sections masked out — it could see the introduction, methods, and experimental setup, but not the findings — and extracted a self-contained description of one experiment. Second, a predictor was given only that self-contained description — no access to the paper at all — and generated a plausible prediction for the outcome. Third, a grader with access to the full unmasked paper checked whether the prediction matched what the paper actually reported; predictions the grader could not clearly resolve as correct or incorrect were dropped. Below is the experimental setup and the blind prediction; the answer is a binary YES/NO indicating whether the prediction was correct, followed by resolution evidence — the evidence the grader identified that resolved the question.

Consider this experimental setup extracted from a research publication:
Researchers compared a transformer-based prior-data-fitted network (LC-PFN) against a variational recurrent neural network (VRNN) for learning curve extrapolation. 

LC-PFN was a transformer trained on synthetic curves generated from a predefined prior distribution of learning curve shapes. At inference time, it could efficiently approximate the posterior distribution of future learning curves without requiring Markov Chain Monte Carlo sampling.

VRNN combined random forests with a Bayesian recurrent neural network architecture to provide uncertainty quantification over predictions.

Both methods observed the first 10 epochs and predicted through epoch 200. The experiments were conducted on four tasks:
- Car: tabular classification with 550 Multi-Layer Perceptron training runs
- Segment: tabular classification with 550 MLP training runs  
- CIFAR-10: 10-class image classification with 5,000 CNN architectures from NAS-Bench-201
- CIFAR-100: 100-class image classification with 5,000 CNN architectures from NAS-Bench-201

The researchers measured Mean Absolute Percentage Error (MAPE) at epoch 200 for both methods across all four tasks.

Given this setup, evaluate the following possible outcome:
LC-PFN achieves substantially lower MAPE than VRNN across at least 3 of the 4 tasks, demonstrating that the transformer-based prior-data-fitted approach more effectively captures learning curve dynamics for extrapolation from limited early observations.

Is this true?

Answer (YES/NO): YES